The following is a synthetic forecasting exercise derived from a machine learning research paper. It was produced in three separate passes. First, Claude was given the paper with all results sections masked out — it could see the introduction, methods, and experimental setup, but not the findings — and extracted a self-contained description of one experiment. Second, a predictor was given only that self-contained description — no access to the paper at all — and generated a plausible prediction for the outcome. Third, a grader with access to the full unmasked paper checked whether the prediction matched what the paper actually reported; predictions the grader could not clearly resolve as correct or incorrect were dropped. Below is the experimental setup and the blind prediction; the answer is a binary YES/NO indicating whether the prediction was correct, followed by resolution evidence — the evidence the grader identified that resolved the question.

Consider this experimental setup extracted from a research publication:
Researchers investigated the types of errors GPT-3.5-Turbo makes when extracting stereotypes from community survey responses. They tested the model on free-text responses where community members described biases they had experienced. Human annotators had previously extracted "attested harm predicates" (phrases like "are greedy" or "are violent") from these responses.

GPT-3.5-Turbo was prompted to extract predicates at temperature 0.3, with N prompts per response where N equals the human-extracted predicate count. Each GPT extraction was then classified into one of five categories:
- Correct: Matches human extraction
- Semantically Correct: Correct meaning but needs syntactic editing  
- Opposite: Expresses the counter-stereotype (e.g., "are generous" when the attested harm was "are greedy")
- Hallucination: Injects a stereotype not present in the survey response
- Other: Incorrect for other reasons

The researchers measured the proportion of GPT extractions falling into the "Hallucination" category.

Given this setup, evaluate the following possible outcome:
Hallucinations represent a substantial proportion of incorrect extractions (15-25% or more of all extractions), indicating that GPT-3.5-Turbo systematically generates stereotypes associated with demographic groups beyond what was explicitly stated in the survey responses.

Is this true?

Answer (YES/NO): YES